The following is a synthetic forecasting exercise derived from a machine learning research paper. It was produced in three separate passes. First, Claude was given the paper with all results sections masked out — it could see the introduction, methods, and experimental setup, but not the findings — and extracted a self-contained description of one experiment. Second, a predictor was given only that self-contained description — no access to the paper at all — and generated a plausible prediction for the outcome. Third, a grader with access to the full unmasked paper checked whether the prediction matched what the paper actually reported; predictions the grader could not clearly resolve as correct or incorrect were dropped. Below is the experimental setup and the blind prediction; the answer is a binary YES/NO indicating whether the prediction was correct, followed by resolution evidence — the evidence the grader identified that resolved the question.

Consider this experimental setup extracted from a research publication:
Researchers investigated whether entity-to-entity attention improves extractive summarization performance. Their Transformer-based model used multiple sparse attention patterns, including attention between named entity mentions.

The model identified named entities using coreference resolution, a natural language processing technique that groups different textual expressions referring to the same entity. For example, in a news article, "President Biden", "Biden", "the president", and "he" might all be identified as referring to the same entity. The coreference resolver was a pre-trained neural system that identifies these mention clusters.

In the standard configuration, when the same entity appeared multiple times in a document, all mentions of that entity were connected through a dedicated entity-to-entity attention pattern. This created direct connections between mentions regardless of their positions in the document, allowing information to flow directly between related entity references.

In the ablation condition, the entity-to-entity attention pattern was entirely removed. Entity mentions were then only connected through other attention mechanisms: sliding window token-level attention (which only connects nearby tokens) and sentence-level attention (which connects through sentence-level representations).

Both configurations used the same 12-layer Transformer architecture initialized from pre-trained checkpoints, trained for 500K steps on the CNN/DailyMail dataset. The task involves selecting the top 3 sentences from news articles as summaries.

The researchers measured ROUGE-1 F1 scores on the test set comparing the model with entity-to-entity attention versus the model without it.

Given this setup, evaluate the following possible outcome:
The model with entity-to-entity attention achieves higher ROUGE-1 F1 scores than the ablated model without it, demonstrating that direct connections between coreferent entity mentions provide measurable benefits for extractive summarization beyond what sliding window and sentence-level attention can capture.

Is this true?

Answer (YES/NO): YES